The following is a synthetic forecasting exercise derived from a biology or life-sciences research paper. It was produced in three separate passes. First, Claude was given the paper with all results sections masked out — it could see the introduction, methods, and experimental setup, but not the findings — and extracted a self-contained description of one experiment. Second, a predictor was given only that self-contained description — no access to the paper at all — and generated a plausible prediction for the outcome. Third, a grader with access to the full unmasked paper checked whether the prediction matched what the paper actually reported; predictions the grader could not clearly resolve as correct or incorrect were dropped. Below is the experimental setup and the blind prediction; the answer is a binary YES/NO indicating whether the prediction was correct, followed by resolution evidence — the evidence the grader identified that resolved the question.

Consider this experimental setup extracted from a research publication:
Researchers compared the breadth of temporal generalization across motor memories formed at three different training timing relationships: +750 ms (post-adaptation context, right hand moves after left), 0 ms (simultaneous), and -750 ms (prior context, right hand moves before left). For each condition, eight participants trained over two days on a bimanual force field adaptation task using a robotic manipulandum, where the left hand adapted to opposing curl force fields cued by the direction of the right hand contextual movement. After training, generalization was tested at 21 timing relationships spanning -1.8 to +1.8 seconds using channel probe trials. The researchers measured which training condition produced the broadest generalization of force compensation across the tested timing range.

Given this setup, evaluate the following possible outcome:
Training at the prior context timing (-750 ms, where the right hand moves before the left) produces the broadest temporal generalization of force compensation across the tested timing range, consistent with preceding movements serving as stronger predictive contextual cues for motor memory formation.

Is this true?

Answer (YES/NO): NO